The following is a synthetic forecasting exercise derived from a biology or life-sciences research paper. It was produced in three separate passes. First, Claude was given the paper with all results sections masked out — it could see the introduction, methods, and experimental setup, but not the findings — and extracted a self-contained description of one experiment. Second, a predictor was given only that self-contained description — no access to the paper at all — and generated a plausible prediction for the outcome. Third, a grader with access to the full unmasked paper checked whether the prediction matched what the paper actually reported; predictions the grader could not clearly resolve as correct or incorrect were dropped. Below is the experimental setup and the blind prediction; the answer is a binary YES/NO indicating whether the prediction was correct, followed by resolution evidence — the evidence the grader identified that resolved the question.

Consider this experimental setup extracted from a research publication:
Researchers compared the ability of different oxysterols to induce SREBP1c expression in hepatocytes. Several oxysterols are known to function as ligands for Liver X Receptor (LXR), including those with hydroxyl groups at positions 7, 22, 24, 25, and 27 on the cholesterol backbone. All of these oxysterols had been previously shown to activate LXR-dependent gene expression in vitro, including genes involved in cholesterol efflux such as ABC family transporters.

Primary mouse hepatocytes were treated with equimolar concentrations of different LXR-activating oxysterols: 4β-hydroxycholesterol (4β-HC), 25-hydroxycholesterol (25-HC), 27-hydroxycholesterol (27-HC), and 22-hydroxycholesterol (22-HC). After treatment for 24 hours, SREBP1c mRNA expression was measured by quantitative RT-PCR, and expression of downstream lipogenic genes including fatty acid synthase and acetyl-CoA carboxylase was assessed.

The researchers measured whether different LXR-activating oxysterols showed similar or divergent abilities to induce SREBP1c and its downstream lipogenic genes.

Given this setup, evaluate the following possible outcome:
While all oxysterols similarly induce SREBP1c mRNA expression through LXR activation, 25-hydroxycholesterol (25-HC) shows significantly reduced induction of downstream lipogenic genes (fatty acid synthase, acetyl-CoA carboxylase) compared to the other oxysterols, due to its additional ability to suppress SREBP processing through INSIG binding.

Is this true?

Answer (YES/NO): NO